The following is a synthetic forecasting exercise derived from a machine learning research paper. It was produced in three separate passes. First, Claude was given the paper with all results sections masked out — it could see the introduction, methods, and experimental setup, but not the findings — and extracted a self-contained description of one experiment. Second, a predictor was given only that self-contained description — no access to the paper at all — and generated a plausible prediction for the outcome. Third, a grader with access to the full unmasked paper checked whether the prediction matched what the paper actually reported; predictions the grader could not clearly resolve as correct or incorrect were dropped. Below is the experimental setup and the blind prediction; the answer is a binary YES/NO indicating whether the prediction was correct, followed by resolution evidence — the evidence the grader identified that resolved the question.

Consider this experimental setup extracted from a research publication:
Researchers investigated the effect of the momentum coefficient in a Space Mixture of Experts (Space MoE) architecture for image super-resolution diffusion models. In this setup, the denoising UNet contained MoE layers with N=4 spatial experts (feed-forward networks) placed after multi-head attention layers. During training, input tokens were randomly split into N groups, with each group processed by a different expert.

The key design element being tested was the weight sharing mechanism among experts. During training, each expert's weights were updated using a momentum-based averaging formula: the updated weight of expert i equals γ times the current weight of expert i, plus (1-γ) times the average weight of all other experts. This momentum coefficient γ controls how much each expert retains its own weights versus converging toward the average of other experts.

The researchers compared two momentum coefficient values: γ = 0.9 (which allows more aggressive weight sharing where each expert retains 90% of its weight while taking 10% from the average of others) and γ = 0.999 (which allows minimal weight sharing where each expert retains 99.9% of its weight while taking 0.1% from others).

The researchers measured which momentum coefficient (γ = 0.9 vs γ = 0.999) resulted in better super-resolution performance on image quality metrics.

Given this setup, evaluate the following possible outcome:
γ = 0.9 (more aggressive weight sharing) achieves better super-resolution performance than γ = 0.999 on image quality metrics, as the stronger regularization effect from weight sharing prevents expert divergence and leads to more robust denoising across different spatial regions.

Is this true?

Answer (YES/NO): NO